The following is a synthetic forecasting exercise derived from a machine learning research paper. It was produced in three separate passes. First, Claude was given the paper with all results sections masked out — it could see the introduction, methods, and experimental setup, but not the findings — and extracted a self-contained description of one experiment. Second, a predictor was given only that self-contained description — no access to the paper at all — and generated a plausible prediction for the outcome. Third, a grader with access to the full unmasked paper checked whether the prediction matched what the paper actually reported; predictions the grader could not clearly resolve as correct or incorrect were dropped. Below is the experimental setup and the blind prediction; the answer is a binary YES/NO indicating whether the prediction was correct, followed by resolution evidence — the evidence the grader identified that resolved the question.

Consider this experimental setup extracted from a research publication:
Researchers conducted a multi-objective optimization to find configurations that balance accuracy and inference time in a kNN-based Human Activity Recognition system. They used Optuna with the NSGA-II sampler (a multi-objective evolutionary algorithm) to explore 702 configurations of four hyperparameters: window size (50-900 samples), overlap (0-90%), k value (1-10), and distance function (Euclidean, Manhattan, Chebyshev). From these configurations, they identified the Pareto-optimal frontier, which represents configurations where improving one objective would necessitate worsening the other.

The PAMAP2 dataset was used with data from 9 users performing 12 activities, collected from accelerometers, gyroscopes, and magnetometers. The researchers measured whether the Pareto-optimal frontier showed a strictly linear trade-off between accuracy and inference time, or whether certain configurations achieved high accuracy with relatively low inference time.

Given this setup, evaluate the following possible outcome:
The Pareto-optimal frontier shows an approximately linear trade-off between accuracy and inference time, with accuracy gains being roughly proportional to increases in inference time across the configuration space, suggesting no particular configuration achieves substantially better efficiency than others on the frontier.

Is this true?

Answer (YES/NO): NO